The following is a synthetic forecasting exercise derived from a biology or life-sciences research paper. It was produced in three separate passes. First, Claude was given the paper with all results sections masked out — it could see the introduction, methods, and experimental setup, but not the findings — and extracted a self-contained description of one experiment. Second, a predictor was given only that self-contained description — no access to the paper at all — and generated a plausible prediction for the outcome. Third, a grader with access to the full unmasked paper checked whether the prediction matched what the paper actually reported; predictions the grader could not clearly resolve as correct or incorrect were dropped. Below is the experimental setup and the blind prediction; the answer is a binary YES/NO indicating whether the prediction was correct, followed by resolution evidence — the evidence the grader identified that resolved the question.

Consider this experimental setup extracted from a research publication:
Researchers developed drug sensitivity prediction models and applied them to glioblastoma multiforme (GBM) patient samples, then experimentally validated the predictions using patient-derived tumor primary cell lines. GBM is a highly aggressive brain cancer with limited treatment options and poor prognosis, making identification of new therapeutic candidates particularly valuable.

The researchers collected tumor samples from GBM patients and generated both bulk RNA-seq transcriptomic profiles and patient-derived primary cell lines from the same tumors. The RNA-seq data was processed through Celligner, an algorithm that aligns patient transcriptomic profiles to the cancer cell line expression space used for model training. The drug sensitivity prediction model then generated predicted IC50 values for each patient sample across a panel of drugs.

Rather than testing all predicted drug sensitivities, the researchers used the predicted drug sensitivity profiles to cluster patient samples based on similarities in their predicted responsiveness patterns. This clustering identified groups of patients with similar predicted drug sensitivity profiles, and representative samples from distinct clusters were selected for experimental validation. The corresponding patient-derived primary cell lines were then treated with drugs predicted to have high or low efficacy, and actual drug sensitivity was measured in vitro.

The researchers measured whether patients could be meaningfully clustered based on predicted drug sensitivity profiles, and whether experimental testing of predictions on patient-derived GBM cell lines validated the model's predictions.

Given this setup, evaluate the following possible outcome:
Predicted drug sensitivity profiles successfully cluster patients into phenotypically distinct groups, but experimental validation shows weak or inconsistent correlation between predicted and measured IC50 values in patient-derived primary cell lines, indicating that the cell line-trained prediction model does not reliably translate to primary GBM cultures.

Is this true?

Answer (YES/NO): NO